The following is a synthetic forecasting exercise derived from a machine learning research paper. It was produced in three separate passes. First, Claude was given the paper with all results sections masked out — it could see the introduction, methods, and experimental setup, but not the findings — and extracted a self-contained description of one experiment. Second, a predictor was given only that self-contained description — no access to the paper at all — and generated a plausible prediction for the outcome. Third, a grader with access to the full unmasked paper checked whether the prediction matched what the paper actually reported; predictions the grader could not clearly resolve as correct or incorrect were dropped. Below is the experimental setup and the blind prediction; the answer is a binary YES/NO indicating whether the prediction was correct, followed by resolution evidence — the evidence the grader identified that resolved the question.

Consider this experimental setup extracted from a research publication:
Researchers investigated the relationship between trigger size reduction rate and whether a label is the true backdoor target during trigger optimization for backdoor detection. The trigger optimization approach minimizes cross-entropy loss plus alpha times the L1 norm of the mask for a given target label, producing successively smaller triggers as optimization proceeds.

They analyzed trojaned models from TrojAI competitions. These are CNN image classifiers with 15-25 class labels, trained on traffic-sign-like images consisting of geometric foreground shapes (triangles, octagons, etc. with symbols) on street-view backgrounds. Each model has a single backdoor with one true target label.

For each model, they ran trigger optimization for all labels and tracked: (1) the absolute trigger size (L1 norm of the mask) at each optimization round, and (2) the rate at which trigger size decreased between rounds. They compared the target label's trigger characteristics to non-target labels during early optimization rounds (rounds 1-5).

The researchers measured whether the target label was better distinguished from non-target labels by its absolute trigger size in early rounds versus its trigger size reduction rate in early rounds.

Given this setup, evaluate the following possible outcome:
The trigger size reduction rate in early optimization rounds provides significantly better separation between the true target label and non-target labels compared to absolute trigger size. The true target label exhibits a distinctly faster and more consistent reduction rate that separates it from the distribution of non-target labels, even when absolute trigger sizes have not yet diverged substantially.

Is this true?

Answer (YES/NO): YES